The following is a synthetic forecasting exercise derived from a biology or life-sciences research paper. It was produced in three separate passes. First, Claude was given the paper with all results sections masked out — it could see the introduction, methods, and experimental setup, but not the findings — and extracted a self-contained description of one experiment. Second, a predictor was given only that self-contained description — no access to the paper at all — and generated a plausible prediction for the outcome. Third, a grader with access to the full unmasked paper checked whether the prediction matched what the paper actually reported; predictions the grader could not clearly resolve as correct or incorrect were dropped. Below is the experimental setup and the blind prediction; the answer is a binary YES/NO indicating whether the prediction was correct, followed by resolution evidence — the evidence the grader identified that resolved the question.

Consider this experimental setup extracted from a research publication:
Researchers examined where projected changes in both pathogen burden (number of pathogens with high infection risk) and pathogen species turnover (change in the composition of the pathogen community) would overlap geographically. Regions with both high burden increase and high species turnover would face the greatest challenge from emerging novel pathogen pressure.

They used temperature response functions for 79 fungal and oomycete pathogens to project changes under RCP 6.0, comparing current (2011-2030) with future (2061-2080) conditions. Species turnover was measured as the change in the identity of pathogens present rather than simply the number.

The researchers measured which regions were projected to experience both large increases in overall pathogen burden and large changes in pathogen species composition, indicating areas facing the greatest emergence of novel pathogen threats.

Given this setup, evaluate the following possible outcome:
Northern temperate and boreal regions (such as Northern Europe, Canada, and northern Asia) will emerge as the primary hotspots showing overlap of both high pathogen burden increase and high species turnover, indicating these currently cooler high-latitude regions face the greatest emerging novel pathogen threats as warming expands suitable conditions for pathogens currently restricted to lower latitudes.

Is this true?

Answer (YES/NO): NO